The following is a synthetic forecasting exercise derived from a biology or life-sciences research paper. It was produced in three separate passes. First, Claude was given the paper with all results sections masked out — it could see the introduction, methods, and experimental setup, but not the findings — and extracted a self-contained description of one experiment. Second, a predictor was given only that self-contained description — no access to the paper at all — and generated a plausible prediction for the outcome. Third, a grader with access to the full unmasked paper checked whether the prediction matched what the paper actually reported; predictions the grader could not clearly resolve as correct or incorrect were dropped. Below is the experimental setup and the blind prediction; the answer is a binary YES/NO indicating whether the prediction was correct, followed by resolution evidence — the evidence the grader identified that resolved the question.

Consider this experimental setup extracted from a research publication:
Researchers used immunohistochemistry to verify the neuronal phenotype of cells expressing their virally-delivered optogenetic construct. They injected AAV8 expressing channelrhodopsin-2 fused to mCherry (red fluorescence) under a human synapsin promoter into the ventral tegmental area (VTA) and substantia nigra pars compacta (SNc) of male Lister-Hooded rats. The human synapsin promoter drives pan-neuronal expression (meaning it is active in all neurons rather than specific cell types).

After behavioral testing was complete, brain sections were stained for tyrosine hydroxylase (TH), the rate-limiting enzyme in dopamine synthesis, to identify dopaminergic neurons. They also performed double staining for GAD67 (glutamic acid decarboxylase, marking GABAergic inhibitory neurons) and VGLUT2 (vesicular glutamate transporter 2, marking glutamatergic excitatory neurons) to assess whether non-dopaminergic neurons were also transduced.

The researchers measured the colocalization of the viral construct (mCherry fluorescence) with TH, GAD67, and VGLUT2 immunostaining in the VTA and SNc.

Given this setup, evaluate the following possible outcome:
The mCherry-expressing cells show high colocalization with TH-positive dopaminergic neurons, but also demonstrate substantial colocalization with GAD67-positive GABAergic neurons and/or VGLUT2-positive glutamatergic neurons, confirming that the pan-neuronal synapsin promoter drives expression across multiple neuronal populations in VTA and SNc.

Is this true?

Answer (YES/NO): NO